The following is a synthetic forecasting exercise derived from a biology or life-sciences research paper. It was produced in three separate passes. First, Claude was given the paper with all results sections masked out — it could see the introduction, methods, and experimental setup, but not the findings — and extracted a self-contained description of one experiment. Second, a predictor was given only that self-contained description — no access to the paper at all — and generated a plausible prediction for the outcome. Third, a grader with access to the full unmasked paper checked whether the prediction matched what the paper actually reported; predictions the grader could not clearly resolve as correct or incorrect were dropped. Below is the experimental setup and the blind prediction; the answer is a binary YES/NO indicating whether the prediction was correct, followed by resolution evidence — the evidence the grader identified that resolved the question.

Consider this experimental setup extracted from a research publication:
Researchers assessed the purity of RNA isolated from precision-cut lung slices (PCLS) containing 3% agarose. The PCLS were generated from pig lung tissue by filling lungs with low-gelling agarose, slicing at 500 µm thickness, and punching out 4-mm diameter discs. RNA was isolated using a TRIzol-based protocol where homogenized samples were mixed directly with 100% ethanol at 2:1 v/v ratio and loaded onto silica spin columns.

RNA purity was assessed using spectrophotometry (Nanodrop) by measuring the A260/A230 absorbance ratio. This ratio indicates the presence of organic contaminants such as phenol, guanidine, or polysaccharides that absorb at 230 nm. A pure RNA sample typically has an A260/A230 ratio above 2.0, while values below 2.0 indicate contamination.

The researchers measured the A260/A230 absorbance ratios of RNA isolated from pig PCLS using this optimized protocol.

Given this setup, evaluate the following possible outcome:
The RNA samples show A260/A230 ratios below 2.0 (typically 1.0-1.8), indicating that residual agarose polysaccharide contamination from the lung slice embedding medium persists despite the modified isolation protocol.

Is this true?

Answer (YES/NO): YES